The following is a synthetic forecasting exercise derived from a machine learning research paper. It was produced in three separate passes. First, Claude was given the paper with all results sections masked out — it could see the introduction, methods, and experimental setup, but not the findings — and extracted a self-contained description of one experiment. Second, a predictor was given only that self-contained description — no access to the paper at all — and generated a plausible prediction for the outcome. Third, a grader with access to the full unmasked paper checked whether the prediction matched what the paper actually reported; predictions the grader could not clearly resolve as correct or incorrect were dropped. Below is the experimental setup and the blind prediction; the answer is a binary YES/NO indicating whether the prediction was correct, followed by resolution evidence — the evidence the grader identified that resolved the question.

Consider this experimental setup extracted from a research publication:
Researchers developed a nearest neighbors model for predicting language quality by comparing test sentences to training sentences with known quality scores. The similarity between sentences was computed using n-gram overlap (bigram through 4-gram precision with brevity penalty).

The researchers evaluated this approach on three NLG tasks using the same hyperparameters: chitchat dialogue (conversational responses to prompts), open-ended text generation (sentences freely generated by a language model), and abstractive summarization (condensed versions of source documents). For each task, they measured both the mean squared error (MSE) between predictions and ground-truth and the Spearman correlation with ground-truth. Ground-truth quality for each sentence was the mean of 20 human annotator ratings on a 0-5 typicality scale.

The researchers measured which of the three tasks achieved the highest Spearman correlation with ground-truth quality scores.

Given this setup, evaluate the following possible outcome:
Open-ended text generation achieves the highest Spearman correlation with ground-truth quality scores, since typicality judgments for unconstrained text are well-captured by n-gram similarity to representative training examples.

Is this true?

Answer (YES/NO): YES